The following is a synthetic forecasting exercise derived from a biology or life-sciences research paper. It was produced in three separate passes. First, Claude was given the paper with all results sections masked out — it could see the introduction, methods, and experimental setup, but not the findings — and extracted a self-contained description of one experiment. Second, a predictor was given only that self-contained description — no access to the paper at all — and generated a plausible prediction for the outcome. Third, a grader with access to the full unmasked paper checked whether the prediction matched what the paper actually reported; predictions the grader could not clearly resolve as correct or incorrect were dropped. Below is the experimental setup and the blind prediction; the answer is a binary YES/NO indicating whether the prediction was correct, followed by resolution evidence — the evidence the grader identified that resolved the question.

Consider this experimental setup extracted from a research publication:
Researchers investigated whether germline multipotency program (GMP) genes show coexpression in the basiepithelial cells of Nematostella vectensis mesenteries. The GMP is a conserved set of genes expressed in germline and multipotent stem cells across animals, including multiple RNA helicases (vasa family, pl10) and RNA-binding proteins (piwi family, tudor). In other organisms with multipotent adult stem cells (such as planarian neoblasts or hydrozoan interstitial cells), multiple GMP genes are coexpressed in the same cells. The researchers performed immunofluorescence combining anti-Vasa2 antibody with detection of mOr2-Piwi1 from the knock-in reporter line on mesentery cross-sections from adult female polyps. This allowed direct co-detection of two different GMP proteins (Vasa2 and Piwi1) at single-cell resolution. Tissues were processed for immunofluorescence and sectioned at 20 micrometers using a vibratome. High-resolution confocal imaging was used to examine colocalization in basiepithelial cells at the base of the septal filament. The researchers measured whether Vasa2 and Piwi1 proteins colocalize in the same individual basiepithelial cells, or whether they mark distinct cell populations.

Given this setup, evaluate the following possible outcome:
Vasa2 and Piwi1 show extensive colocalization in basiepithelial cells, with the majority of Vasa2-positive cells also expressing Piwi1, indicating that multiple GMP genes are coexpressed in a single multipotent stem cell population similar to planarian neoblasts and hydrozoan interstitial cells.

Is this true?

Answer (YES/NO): YES